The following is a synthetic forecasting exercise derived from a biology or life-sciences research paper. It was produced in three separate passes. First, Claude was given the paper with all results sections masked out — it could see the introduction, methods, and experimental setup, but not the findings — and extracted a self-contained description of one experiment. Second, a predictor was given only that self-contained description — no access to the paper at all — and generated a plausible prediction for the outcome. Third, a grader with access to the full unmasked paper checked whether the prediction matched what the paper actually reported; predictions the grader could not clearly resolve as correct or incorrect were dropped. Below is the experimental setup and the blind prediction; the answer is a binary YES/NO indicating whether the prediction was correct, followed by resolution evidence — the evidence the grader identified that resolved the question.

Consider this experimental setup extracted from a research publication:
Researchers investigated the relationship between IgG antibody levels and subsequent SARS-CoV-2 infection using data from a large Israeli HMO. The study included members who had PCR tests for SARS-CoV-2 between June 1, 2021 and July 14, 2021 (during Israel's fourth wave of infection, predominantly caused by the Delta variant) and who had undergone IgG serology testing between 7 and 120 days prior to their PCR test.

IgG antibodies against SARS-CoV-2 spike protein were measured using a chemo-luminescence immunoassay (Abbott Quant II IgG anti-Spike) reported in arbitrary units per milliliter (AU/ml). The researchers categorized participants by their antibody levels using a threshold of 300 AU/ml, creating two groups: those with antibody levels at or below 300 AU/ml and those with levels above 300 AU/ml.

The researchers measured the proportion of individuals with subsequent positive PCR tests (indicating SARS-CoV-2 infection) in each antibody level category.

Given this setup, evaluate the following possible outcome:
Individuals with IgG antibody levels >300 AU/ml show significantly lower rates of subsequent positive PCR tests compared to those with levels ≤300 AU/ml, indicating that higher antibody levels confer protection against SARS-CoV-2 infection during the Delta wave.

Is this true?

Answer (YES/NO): YES